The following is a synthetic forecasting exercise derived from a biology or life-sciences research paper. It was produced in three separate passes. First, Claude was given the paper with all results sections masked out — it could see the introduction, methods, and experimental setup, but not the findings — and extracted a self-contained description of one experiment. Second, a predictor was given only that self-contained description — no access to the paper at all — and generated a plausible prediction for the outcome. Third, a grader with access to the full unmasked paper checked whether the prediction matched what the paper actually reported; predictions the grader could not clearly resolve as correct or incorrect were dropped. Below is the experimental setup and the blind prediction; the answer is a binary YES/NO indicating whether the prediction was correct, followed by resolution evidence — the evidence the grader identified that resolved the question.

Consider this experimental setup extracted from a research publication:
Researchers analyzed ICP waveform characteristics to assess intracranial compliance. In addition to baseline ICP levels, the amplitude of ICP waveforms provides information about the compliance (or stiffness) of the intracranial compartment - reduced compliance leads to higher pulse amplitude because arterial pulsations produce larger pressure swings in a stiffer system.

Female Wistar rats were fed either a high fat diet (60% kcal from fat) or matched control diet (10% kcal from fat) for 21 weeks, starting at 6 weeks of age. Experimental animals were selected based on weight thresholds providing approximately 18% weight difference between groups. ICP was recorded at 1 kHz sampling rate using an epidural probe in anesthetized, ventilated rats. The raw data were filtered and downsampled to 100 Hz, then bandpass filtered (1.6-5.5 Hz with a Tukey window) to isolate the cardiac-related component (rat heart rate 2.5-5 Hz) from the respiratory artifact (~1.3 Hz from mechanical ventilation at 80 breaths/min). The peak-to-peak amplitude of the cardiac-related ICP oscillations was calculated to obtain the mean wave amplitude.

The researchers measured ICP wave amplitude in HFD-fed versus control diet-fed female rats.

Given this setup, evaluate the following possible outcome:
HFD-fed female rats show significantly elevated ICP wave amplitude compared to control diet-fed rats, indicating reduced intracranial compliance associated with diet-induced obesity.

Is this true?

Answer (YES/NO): YES